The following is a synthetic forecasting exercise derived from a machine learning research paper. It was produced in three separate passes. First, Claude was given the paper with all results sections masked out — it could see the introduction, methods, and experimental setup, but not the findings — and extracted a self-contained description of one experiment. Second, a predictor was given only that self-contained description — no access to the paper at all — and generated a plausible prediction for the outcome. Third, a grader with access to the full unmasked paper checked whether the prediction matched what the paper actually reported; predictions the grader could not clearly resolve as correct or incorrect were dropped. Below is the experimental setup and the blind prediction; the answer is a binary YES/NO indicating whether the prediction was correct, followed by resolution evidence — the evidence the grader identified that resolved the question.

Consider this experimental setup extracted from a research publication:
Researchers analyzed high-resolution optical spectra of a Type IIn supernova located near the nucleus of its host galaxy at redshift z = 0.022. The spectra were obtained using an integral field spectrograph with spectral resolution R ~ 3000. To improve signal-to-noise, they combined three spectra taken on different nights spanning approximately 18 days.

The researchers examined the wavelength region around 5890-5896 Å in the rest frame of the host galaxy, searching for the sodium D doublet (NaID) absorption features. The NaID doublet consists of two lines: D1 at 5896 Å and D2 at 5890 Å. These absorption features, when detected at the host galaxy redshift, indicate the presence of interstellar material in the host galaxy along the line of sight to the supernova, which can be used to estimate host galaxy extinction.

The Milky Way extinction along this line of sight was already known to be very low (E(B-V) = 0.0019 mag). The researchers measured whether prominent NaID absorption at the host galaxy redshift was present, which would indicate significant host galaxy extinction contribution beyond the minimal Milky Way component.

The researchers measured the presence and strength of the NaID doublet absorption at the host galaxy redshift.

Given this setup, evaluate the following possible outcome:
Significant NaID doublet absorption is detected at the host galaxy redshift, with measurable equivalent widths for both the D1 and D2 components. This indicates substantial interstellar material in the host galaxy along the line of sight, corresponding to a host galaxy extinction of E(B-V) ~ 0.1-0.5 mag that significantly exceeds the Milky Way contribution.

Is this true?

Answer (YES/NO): YES